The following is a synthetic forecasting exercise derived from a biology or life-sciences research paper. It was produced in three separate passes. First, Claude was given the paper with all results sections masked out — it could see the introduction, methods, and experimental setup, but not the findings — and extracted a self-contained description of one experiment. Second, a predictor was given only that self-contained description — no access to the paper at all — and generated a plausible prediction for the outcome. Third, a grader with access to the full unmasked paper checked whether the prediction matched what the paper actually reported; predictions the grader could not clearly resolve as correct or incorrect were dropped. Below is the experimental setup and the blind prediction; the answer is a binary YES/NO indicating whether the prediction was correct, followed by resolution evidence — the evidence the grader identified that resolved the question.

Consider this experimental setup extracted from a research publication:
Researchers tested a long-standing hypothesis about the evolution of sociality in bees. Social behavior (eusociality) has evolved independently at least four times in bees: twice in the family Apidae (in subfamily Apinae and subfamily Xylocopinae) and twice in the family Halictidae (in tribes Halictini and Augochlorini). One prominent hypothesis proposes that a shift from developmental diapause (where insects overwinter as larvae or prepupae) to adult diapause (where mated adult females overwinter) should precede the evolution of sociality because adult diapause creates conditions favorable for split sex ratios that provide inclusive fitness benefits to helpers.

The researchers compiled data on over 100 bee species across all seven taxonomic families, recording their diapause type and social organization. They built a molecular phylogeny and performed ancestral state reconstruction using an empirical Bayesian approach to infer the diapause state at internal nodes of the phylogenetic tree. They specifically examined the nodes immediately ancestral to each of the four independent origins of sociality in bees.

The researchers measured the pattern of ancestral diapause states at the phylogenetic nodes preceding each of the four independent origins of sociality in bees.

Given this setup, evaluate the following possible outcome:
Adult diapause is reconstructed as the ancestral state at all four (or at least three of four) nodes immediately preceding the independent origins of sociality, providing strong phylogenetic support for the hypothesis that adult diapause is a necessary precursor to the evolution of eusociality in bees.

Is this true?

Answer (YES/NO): NO